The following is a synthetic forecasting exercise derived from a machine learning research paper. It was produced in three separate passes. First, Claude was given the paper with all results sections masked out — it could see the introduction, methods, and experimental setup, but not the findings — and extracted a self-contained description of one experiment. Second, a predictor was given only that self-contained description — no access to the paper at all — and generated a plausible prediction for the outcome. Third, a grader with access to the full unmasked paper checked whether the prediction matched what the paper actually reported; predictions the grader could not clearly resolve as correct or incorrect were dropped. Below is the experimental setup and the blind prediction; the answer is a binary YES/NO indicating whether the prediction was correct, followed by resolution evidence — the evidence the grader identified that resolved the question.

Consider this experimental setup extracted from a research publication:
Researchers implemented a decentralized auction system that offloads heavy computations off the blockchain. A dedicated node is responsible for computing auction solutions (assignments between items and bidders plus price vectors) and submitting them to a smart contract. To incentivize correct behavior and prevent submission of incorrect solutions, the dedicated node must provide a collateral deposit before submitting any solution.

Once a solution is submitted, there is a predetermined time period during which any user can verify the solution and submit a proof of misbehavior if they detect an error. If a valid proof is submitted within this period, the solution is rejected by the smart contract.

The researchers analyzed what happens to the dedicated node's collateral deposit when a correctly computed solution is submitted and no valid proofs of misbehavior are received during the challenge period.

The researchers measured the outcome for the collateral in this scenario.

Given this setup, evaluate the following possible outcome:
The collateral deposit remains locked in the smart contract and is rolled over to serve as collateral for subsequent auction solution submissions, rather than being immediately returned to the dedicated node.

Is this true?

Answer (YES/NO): NO